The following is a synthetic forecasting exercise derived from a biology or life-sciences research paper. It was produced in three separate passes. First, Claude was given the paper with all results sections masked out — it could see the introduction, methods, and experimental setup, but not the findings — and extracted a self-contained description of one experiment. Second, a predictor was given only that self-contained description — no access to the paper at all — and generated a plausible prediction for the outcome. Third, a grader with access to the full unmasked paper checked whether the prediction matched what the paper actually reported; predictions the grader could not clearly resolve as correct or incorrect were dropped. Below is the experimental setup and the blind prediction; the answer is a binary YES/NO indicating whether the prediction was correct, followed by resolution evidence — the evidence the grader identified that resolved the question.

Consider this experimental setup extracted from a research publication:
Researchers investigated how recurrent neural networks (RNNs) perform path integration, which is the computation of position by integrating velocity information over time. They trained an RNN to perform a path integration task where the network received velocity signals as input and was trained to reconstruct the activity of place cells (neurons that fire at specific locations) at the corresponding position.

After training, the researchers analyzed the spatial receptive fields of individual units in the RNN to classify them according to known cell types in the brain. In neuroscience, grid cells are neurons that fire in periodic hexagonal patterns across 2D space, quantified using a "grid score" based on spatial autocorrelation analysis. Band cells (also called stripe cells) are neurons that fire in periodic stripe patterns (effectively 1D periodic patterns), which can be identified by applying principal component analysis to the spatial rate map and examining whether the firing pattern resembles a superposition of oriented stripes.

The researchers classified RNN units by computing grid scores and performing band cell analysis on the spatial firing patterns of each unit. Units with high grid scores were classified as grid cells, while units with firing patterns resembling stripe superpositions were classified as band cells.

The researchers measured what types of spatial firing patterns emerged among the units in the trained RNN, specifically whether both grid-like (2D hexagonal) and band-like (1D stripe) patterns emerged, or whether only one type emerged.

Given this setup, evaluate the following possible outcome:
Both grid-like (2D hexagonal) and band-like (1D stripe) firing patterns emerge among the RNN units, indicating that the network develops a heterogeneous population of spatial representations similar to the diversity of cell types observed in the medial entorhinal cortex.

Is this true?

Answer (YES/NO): YES